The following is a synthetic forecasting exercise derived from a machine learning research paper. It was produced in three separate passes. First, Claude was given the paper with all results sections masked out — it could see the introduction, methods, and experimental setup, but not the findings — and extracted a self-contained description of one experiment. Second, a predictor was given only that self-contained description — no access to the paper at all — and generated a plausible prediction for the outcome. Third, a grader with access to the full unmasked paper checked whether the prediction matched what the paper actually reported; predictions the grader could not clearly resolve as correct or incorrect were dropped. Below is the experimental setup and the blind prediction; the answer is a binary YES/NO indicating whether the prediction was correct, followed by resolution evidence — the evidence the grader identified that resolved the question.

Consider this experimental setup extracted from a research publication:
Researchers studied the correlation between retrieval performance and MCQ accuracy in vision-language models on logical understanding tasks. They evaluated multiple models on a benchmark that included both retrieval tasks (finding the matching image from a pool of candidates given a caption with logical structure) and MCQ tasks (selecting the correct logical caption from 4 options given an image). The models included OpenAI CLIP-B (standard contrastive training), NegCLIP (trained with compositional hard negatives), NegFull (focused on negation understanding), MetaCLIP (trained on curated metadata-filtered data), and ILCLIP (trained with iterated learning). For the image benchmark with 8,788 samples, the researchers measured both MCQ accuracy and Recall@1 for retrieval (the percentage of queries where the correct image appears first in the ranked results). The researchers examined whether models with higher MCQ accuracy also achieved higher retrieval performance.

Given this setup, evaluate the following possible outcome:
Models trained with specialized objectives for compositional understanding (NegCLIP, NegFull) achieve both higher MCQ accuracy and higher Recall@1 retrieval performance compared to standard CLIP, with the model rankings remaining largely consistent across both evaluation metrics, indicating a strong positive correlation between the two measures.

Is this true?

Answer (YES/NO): NO